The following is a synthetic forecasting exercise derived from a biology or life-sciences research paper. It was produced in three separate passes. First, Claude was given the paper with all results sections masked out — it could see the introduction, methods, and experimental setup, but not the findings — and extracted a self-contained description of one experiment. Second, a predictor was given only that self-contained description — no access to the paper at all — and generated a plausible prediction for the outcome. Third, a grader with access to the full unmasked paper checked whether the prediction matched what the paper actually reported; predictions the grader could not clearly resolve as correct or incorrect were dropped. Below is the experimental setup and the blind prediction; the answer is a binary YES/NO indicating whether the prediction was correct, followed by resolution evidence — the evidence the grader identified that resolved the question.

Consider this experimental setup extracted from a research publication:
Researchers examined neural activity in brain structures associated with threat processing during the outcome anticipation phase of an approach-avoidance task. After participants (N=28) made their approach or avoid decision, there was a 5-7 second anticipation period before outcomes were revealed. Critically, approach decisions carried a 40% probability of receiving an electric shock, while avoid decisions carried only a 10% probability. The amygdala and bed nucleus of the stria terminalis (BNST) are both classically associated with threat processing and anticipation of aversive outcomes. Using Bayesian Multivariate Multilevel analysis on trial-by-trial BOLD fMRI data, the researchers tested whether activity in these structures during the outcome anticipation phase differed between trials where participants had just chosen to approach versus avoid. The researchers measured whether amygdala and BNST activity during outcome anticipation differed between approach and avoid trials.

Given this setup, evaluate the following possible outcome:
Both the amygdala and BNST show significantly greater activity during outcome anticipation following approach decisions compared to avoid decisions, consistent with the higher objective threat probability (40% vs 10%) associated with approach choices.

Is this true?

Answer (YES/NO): YES